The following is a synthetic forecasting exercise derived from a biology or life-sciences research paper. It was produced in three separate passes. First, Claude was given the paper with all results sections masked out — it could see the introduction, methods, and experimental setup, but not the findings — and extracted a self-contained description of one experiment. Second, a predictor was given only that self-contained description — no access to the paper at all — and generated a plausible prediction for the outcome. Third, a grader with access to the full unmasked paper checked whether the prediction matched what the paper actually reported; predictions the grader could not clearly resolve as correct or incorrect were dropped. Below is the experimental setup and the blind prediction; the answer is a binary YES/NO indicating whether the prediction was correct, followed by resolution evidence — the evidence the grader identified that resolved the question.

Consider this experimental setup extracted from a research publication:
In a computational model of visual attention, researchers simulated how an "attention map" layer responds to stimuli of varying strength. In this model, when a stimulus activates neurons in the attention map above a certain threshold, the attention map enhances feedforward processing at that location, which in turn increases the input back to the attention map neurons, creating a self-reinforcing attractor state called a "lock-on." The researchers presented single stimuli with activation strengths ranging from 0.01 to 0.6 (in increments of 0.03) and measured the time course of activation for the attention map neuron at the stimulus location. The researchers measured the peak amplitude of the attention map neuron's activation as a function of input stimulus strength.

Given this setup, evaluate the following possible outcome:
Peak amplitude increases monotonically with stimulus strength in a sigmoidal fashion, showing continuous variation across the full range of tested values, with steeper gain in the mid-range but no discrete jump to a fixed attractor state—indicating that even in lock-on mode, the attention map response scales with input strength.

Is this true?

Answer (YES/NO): NO